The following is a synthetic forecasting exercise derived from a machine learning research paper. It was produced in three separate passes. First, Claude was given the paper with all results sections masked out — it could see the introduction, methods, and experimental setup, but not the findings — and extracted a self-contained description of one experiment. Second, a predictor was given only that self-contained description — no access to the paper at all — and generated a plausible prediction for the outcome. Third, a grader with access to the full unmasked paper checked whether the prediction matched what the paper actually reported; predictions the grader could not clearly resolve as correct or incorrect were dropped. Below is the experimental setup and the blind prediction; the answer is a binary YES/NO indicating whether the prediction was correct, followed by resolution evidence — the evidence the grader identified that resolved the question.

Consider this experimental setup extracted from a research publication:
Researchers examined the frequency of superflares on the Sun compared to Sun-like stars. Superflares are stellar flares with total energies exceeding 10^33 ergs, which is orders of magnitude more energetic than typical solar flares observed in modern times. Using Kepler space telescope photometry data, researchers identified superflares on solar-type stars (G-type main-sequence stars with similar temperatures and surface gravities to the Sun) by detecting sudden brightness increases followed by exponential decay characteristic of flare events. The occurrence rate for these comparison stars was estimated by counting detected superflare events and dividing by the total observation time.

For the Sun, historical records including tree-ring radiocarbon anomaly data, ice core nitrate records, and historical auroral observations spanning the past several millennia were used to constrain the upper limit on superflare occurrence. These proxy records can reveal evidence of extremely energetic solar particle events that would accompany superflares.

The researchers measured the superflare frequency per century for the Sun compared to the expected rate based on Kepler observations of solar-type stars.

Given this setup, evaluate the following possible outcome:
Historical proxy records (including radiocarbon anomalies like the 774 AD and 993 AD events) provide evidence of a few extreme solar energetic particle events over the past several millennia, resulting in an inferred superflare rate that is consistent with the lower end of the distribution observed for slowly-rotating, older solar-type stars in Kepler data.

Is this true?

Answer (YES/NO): NO